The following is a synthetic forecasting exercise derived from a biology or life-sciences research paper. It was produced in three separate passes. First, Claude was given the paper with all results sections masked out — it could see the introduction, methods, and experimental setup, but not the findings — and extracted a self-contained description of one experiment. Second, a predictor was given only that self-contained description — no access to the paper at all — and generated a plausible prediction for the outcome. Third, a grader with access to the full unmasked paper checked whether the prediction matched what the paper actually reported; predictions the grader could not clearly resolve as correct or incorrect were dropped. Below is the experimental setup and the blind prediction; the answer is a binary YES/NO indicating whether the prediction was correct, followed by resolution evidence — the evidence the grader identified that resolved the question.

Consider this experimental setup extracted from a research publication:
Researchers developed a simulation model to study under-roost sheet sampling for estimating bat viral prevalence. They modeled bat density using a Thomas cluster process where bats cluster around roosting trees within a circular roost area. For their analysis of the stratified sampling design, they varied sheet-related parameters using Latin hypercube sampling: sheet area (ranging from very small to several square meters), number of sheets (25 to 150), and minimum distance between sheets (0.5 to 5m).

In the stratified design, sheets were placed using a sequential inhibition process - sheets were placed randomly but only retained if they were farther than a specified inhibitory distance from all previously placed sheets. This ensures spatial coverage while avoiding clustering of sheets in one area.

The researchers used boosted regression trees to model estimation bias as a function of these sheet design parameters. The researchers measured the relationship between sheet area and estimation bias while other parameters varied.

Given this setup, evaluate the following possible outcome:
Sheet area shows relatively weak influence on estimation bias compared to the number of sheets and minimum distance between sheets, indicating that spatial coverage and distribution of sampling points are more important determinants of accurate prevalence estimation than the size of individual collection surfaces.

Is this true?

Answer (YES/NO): NO